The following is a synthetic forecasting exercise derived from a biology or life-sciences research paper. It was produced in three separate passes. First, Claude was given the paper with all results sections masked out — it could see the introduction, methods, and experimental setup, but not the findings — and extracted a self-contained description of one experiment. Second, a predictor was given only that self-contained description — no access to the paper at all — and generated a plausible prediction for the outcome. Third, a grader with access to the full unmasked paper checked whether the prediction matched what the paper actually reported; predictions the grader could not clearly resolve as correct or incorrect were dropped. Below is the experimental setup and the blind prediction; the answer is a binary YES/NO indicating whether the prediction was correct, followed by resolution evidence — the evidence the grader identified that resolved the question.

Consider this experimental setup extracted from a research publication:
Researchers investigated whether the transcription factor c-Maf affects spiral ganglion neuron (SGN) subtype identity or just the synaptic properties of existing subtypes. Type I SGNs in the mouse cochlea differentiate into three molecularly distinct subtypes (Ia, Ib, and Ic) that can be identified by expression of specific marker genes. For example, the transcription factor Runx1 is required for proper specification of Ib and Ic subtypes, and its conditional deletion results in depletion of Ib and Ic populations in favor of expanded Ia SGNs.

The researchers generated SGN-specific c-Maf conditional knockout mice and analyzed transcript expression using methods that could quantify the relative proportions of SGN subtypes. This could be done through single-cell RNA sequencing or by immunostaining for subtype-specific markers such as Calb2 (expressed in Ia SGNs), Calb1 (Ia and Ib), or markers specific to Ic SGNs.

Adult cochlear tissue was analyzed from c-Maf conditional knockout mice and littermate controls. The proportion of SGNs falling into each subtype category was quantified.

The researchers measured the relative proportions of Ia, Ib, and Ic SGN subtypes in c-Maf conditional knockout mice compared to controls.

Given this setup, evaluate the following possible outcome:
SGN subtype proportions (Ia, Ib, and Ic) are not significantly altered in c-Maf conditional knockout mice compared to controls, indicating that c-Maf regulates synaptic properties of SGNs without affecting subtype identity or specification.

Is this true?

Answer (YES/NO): YES